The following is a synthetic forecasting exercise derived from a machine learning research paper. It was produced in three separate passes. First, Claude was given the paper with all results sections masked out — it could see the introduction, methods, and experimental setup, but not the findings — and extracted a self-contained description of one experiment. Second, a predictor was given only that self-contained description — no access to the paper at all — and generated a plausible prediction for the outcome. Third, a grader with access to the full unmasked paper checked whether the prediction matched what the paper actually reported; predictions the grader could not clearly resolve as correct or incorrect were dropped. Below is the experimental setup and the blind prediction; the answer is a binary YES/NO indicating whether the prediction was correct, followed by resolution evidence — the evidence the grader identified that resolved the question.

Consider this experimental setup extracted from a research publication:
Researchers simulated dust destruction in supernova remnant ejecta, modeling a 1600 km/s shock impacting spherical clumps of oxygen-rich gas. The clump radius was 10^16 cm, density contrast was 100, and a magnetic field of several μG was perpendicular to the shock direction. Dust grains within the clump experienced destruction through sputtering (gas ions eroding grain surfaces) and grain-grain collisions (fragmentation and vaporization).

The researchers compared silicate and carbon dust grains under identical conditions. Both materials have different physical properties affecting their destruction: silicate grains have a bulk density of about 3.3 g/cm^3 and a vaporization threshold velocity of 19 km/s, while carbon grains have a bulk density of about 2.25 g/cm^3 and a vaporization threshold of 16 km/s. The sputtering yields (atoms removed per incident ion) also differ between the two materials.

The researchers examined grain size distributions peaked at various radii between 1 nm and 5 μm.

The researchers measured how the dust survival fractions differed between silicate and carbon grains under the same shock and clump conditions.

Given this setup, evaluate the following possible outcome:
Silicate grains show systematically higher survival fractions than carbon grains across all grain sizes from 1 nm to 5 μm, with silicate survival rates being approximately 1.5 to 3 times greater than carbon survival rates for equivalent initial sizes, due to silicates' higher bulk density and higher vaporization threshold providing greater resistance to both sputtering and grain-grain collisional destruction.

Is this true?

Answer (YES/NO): NO